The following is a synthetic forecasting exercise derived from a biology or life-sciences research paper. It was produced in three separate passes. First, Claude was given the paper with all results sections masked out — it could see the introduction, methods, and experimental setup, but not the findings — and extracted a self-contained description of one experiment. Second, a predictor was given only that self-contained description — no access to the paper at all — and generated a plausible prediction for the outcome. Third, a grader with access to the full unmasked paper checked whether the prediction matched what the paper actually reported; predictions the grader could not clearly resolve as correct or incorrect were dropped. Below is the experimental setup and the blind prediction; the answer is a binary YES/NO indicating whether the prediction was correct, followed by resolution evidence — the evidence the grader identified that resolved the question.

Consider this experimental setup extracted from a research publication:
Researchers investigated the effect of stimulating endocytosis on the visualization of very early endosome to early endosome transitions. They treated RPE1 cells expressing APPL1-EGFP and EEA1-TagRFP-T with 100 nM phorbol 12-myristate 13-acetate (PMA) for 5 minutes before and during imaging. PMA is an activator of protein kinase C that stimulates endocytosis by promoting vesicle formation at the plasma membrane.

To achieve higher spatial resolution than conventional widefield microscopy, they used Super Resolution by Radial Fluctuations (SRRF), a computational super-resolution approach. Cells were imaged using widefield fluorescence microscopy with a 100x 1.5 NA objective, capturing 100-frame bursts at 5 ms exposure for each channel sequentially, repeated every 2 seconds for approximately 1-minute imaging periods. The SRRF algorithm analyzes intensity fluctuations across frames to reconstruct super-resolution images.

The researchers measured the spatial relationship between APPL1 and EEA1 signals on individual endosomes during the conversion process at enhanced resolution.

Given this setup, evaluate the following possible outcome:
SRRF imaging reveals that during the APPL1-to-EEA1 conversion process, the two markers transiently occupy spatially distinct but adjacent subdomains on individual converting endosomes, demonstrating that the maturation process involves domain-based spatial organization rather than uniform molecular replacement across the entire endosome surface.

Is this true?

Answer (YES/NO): YES